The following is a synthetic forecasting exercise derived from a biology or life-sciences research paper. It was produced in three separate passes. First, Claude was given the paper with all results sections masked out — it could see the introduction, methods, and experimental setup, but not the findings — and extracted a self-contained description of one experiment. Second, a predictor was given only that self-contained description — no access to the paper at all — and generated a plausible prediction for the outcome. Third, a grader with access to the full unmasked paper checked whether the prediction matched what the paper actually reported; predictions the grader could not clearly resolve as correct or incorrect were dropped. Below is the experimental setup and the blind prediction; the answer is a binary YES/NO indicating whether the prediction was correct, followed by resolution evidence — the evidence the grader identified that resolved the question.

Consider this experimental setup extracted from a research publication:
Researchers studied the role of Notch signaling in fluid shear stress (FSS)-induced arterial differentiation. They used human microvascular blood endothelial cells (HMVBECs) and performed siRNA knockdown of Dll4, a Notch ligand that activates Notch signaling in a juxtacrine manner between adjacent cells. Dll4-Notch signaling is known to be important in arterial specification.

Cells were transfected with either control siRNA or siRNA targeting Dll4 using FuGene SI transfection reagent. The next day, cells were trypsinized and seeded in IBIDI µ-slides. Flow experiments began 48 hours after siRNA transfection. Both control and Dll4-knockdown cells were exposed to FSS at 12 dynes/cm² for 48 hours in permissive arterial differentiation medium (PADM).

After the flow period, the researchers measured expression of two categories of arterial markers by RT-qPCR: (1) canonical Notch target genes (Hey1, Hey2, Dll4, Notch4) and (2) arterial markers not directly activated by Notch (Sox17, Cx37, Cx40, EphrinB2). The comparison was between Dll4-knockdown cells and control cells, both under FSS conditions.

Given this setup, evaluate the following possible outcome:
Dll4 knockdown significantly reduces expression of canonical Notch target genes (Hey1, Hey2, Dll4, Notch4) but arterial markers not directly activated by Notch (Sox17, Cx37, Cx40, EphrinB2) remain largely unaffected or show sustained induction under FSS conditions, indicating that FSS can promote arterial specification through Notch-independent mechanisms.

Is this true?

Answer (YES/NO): NO